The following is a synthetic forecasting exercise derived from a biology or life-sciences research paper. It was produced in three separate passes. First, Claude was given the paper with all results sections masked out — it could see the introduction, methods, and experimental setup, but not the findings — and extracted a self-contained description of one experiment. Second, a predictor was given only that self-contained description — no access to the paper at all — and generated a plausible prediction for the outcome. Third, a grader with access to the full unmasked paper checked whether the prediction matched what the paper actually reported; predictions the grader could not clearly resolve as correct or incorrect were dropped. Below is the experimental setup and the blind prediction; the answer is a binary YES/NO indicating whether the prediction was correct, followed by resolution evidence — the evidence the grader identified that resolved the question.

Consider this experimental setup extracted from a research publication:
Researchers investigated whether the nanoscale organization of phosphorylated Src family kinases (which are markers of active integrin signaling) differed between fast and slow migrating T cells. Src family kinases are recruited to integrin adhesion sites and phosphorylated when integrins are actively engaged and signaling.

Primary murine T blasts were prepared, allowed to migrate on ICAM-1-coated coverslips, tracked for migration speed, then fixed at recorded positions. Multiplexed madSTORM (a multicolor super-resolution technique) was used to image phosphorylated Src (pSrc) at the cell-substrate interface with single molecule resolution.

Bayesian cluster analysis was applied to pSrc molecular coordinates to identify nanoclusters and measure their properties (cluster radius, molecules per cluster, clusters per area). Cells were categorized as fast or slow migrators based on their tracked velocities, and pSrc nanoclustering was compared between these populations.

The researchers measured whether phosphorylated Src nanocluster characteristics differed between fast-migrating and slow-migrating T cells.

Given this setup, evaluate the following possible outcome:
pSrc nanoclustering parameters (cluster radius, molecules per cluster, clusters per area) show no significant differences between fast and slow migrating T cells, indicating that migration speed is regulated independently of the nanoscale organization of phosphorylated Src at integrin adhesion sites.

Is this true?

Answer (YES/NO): NO